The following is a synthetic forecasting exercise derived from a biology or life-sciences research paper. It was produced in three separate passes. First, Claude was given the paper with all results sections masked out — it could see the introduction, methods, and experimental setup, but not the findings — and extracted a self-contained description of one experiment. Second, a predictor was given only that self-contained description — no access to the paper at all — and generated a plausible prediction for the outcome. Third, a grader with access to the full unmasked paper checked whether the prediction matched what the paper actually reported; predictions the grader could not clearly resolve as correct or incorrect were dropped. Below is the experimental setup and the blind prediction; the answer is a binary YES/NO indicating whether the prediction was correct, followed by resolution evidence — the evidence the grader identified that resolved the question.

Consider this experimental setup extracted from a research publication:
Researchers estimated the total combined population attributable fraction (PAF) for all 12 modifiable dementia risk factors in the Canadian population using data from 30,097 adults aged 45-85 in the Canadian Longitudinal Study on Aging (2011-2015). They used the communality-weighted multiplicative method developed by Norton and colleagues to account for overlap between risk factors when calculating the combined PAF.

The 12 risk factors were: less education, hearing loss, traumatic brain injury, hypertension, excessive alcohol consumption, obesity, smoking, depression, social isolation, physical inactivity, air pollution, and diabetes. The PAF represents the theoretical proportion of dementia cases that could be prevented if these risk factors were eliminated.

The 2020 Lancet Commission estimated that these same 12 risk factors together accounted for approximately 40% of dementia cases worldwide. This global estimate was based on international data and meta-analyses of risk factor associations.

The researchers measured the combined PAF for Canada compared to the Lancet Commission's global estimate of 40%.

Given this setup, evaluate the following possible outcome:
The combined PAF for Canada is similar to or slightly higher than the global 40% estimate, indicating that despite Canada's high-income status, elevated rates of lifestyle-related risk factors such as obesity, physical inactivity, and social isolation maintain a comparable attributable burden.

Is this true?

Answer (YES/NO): YES